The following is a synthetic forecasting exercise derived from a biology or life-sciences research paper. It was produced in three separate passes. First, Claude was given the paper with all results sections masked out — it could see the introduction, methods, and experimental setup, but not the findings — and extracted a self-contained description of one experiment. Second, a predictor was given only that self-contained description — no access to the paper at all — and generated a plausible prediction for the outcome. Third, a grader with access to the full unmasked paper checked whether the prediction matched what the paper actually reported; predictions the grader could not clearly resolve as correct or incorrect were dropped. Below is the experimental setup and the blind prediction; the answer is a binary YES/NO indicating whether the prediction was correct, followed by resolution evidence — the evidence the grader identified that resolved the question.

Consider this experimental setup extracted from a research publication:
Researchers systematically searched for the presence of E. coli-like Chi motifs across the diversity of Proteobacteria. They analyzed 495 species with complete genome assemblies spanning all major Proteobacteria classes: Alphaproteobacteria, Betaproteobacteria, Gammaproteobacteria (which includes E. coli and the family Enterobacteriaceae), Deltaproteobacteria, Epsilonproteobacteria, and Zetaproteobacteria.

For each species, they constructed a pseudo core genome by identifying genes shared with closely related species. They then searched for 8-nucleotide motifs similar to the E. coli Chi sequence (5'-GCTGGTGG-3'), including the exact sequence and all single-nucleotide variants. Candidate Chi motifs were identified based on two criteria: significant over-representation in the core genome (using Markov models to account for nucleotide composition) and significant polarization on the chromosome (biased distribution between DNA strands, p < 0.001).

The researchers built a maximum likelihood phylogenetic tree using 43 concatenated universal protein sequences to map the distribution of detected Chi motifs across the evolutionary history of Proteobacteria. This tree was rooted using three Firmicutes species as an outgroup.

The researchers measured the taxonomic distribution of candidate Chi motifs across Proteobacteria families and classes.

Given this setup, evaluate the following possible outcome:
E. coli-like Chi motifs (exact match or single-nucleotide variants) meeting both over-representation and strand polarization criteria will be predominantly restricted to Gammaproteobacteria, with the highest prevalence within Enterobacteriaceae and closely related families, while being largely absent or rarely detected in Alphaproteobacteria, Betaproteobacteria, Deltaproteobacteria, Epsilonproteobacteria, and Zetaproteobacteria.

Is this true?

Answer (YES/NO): YES